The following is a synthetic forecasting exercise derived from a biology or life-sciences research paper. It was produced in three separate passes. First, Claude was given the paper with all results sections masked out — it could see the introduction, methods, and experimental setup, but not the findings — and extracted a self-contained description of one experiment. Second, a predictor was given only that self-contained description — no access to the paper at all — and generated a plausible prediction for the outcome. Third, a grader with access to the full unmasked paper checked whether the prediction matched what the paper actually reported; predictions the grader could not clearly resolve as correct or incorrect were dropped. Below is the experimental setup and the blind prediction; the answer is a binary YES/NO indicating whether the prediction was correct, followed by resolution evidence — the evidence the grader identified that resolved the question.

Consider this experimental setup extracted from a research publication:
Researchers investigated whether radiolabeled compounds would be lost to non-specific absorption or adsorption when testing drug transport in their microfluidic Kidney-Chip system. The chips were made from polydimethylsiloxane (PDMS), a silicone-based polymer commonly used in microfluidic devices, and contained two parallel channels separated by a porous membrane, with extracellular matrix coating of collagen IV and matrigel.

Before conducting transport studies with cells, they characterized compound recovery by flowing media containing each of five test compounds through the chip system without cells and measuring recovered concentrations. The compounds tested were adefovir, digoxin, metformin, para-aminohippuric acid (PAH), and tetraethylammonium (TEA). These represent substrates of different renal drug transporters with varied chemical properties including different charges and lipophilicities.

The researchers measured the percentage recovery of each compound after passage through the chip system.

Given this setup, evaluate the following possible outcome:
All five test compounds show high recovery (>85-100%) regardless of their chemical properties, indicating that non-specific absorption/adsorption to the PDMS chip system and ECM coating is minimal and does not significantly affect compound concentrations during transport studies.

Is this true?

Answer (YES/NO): YES